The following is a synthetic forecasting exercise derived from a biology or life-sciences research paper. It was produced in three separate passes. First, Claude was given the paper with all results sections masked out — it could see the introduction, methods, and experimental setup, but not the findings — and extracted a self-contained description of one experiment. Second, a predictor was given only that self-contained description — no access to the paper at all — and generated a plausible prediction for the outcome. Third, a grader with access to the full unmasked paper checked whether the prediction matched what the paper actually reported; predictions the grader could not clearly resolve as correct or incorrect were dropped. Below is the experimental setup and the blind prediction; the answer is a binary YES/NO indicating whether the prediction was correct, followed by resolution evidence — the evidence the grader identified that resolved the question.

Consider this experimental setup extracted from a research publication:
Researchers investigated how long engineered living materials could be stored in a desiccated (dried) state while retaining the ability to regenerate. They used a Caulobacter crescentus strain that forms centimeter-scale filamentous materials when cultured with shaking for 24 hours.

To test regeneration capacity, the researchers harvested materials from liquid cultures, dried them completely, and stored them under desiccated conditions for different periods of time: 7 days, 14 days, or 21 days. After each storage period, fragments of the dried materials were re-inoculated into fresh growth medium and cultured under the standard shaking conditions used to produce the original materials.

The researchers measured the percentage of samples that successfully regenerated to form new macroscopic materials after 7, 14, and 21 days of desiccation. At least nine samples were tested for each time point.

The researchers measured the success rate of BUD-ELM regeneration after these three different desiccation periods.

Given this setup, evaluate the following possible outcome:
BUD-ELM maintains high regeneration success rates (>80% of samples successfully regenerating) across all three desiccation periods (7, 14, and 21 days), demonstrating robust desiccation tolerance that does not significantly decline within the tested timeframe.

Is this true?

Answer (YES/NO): NO